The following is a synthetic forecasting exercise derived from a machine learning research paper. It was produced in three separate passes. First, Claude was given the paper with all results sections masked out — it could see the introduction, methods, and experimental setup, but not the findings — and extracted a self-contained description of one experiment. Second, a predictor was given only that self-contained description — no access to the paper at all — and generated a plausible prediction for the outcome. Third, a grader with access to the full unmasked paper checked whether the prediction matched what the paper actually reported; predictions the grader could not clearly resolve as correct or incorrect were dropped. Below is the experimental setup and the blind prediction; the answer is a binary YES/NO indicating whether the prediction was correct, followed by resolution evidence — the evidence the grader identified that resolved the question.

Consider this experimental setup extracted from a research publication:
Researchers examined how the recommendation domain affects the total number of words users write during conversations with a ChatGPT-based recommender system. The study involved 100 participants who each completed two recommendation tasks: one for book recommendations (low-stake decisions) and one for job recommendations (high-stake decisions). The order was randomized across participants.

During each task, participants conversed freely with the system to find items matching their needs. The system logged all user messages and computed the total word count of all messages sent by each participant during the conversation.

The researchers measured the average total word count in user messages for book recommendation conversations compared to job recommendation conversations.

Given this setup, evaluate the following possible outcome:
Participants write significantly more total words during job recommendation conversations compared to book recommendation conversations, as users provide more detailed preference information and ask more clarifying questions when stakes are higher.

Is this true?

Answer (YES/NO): NO